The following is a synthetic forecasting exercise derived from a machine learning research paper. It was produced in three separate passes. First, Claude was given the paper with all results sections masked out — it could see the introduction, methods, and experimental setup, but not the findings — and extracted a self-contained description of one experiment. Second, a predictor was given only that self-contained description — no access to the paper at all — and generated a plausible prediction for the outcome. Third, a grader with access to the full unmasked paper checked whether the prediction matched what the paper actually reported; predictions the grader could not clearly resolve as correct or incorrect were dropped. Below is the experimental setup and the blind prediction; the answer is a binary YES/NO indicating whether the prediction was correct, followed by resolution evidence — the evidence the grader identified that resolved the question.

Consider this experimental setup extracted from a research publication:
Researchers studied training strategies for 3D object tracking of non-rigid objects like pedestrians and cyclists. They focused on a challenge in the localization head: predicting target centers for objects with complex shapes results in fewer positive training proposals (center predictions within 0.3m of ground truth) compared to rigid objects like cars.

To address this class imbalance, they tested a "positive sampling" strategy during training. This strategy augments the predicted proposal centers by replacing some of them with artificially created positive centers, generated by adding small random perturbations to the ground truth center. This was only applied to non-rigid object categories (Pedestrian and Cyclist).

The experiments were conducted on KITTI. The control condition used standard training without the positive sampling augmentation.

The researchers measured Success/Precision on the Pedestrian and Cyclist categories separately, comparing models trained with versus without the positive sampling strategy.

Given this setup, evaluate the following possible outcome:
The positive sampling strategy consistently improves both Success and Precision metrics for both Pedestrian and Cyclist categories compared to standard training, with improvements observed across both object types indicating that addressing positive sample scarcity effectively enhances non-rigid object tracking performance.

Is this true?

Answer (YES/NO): YES